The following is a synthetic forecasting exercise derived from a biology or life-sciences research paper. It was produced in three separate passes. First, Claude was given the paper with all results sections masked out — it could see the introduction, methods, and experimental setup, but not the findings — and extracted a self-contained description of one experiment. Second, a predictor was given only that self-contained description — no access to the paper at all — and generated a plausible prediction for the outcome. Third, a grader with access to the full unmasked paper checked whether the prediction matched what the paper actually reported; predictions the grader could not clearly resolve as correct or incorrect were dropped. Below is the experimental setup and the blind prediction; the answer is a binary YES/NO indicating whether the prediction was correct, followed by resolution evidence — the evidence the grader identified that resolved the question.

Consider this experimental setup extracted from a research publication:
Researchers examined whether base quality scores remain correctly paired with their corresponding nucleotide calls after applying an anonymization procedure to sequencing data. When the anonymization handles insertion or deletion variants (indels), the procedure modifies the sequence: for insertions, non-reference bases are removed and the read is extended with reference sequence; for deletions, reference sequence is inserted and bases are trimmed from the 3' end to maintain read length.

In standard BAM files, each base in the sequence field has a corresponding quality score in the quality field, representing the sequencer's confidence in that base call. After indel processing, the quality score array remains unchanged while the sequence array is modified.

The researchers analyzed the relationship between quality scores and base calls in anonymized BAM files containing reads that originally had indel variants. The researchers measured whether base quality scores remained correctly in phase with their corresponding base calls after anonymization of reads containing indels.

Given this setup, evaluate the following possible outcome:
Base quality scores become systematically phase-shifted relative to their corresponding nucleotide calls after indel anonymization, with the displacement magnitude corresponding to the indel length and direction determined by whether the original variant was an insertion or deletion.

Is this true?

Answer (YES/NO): YES